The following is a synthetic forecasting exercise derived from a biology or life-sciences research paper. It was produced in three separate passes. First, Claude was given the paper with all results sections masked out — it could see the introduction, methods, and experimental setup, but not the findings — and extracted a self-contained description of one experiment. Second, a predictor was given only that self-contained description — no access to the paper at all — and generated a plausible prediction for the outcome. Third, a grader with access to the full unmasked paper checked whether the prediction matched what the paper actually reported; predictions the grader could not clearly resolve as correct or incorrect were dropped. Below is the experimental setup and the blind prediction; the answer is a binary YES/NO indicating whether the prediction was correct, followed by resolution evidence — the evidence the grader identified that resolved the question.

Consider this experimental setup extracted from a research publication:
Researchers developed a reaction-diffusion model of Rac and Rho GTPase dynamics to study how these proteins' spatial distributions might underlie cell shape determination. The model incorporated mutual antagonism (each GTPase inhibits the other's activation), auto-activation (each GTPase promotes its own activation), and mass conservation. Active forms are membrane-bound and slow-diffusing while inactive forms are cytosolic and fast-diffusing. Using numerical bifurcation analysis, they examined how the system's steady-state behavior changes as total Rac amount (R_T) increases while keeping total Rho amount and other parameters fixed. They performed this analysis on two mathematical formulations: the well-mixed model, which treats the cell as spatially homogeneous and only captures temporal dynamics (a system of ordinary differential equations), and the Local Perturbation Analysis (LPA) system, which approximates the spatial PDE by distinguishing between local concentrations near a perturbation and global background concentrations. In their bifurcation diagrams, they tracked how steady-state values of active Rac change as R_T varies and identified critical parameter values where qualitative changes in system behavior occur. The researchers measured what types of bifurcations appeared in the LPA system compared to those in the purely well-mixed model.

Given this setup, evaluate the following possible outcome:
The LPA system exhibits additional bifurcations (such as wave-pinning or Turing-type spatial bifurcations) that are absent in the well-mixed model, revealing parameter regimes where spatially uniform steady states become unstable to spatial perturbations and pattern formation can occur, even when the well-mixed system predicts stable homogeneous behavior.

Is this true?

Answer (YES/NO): YES